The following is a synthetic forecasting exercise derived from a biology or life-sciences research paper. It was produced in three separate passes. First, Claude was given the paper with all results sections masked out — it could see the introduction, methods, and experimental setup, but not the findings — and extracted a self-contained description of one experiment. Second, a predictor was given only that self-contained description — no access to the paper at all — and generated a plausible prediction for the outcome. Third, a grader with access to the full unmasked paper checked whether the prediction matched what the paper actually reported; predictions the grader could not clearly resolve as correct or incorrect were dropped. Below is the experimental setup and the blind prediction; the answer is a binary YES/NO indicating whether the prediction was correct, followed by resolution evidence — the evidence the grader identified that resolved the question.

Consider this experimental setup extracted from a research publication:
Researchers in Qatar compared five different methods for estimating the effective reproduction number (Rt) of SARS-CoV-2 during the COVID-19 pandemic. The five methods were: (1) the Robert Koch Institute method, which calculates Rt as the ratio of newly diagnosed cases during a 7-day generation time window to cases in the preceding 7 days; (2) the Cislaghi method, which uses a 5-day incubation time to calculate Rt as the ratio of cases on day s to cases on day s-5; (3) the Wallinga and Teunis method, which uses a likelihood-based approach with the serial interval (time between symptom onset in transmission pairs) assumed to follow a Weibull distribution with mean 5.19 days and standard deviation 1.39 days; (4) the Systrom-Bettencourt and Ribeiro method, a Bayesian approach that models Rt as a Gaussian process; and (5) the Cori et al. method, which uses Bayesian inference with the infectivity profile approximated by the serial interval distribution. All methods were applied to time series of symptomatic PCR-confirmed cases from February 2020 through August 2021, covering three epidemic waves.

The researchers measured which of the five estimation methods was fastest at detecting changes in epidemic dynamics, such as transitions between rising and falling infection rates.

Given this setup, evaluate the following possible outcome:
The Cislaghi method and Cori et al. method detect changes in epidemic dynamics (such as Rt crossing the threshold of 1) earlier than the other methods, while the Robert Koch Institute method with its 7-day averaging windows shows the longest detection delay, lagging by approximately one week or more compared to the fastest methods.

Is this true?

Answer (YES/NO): NO